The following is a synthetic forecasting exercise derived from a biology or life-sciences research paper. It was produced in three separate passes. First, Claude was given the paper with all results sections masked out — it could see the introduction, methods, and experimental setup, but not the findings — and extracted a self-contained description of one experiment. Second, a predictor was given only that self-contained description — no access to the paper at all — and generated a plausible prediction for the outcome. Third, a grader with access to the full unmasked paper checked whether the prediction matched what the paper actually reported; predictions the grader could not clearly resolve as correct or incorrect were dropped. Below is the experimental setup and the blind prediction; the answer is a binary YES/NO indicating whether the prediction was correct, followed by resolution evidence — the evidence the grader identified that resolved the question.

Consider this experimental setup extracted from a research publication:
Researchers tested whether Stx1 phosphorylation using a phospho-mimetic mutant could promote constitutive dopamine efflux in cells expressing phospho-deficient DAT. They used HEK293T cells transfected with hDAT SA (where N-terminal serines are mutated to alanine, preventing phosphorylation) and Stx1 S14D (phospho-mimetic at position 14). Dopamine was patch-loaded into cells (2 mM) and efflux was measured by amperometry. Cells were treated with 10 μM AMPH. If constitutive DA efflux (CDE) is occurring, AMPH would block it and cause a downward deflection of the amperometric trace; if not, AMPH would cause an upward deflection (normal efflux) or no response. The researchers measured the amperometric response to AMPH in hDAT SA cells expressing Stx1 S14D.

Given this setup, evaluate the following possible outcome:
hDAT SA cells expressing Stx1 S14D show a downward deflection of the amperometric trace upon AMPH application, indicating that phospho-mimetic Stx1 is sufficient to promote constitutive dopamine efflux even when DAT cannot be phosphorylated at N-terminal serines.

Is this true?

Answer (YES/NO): NO